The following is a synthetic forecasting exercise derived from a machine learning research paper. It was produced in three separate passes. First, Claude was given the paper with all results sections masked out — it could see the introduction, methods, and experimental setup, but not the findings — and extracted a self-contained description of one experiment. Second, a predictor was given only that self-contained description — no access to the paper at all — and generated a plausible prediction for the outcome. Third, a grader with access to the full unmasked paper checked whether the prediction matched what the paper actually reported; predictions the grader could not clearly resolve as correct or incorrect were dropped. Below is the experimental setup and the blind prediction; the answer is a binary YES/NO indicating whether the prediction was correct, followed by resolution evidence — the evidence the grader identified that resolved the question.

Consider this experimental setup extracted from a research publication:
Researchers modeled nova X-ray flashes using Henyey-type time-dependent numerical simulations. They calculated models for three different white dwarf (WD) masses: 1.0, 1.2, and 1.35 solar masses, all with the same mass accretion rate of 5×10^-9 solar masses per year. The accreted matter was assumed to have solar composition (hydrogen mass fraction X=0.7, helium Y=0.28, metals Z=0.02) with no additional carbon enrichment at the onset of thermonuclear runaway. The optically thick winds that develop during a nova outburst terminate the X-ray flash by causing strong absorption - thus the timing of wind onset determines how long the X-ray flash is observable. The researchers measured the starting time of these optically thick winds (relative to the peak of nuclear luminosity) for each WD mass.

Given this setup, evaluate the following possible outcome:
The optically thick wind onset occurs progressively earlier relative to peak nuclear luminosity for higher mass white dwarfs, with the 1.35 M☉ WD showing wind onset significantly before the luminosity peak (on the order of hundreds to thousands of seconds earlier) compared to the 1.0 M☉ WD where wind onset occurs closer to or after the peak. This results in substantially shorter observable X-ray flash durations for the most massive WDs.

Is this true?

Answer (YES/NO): NO